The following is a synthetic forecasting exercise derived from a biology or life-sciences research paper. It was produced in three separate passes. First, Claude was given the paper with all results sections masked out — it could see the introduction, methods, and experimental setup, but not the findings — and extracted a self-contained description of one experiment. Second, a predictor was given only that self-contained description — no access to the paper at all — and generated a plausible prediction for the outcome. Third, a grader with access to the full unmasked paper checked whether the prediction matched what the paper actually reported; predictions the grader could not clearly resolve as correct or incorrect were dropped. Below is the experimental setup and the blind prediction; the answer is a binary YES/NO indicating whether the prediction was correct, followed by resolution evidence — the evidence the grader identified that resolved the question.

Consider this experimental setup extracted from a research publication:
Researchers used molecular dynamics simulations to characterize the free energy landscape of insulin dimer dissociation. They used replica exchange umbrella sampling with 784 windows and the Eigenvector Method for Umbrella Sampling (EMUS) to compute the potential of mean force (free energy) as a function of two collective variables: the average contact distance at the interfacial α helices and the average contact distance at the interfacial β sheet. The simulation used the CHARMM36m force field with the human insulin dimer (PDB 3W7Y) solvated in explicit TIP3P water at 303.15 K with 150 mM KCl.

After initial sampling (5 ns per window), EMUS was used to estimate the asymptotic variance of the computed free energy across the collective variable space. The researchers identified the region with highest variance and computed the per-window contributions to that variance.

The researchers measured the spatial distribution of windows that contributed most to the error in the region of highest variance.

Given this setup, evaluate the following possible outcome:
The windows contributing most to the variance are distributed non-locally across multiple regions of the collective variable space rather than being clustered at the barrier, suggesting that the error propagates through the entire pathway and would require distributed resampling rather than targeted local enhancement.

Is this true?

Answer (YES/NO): NO